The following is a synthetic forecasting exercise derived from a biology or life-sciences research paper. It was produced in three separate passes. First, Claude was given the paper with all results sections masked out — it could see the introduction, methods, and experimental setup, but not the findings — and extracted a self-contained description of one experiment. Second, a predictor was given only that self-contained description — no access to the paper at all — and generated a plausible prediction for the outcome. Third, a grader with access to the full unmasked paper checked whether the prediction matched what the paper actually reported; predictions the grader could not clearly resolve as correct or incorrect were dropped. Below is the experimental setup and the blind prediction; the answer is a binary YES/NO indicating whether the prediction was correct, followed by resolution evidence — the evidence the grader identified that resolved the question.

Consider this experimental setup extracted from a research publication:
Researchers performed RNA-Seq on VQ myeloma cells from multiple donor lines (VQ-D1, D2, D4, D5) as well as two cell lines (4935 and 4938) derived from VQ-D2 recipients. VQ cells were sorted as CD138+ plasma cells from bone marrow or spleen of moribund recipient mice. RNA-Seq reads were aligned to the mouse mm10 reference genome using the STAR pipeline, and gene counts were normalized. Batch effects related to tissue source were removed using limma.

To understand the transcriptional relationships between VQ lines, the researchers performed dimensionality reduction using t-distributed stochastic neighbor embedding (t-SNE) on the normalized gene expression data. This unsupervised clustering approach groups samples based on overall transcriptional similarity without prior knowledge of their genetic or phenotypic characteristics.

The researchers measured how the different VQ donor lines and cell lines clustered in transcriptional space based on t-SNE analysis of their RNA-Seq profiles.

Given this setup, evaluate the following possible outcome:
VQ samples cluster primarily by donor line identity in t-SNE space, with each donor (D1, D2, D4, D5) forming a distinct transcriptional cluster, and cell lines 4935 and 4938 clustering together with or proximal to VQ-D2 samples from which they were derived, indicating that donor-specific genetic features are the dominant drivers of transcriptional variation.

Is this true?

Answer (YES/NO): NO